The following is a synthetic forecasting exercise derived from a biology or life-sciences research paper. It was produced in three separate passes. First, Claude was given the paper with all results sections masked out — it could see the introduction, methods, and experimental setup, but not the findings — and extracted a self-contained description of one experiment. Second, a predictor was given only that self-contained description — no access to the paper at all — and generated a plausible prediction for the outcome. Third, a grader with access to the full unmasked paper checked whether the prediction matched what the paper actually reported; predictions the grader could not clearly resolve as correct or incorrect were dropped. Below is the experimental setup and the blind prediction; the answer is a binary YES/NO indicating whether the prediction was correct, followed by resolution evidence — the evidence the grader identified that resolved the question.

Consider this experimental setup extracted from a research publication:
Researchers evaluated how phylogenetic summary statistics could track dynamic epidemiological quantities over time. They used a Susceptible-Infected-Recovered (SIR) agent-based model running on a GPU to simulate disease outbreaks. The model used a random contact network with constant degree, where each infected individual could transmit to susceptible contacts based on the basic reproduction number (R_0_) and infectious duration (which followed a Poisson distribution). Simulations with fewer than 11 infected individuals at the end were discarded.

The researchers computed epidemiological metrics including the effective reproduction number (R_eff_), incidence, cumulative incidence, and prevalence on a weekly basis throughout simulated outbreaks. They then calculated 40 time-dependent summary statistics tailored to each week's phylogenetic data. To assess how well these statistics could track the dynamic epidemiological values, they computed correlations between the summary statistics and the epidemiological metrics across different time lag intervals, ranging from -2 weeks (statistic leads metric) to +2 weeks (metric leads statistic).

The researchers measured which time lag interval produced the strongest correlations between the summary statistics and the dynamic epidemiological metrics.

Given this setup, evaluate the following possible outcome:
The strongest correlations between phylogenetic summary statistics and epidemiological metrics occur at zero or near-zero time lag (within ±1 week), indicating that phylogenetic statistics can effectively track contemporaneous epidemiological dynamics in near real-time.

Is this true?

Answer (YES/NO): YES